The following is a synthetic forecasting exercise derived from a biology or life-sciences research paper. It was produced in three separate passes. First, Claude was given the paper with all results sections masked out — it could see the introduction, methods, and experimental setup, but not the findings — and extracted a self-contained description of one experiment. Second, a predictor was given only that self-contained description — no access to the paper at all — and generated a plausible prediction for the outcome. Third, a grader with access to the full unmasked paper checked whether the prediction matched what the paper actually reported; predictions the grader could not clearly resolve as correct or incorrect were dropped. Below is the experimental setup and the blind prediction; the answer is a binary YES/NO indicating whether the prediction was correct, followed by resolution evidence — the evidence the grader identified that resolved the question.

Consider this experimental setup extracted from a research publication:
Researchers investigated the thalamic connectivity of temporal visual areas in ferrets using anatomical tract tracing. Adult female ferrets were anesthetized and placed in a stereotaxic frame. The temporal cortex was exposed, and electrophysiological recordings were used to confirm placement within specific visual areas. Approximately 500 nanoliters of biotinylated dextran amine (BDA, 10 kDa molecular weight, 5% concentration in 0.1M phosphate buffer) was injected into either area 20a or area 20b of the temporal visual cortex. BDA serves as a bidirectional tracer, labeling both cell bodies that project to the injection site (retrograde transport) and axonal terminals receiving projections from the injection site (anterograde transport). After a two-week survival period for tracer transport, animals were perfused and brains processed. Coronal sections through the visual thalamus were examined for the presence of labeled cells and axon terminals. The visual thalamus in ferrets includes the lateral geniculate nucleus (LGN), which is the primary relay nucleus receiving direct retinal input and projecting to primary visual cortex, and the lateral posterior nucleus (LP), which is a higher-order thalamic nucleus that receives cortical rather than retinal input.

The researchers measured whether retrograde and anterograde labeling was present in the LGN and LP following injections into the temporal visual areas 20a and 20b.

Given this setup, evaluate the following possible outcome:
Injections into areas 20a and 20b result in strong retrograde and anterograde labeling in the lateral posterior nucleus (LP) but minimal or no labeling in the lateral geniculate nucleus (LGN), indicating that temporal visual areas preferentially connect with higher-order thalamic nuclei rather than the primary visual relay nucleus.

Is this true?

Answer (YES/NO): NO